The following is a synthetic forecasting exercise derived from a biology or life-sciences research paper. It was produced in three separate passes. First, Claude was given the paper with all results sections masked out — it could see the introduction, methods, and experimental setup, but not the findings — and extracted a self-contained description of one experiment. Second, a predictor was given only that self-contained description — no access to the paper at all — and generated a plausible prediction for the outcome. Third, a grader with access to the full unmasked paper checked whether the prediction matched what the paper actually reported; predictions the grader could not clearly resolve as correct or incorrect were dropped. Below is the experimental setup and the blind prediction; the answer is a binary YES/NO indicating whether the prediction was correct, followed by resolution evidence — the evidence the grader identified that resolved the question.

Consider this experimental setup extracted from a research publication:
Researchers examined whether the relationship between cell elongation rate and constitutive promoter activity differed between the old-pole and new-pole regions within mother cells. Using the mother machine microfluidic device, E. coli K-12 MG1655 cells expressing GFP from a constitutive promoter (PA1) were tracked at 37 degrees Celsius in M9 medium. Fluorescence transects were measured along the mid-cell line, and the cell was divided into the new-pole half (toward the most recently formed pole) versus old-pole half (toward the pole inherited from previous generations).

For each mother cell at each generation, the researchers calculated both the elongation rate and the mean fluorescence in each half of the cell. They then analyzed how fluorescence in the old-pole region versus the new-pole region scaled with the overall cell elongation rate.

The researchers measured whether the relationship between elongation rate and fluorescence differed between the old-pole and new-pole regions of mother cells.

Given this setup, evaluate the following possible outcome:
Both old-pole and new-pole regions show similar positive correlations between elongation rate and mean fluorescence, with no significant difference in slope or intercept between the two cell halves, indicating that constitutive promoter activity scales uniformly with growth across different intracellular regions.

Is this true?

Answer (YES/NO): NO